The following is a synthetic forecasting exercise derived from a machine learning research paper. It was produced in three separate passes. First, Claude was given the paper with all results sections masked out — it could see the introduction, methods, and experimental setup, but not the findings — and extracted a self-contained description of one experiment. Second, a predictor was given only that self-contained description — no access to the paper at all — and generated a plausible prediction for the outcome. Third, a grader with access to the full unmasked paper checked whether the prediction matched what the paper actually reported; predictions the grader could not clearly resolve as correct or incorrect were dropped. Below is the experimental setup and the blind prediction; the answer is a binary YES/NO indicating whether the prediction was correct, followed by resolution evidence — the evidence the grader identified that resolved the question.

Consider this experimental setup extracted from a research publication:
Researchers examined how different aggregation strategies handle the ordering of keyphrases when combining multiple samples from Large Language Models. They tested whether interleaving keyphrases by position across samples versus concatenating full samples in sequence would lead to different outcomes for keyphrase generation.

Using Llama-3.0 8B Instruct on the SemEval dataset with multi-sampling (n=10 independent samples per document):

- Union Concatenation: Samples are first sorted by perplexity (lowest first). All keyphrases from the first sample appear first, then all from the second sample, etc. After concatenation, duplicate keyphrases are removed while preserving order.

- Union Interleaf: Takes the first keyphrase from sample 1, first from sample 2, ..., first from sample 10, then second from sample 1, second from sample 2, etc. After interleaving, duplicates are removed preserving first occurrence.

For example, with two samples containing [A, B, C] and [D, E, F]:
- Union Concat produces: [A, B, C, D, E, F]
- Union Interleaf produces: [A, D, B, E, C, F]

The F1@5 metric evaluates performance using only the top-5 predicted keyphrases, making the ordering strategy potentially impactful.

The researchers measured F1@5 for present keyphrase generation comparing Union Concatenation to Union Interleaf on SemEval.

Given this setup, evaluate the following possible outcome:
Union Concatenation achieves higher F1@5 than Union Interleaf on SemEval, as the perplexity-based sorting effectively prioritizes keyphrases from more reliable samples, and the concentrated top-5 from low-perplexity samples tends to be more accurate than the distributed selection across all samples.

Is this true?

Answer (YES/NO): NO